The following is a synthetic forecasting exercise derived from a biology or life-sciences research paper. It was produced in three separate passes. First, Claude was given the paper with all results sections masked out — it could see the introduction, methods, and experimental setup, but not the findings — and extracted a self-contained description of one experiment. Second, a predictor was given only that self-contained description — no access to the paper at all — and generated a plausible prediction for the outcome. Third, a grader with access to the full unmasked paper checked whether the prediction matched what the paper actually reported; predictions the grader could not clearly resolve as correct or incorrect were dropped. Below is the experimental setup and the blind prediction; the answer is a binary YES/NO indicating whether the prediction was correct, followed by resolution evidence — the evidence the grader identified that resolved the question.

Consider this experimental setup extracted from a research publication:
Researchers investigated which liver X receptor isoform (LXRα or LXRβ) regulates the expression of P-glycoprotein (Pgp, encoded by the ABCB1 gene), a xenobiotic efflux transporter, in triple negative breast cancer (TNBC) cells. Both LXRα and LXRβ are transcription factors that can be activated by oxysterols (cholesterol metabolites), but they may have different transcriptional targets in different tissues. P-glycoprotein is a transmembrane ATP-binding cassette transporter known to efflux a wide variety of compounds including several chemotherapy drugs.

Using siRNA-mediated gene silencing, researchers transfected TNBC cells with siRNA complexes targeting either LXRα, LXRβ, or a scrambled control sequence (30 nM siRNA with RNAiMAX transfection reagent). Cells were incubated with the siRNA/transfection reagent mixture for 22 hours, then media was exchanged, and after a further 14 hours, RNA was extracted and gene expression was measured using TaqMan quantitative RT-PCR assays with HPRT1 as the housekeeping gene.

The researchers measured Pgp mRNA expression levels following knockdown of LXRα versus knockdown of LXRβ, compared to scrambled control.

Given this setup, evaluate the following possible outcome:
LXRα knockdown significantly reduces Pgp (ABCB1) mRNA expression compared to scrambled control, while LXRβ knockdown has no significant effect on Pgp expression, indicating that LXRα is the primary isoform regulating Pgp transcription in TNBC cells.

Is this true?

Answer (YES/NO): YES